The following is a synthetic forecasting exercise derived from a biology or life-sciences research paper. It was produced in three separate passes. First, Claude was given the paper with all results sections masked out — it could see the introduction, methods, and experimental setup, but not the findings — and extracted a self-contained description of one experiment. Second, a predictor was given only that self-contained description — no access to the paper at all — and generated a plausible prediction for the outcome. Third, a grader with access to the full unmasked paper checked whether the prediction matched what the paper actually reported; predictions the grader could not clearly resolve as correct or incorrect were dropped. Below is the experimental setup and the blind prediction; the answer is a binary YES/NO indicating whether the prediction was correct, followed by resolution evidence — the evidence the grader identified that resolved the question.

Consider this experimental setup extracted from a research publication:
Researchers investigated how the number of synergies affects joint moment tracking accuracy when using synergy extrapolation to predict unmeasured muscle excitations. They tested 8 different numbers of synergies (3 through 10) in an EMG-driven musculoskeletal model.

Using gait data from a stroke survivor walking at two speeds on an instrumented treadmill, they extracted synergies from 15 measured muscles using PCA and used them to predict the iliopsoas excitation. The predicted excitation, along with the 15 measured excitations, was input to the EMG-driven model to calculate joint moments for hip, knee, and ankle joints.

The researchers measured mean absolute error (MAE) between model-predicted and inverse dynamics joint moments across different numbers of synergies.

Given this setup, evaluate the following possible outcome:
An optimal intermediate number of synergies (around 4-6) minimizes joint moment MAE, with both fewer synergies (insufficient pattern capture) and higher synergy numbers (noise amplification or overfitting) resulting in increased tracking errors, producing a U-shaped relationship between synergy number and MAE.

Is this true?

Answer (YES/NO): NO